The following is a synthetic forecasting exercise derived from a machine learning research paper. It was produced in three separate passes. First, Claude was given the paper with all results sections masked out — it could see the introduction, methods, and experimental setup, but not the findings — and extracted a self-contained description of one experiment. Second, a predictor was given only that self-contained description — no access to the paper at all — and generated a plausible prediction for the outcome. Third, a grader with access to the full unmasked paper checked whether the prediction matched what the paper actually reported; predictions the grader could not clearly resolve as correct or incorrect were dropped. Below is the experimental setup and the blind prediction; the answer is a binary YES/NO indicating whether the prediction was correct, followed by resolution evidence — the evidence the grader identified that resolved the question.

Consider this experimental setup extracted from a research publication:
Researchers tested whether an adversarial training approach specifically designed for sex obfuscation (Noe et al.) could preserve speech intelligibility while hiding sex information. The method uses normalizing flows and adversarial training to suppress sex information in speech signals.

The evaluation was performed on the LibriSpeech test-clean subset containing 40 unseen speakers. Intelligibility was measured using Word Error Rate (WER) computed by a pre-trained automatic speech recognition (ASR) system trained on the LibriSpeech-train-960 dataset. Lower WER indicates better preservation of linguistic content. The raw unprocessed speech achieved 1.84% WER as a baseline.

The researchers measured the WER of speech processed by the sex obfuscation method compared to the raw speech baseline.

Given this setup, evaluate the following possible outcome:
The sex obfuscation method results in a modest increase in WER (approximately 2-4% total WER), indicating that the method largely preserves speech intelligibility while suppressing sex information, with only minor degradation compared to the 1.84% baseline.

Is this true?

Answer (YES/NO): YES